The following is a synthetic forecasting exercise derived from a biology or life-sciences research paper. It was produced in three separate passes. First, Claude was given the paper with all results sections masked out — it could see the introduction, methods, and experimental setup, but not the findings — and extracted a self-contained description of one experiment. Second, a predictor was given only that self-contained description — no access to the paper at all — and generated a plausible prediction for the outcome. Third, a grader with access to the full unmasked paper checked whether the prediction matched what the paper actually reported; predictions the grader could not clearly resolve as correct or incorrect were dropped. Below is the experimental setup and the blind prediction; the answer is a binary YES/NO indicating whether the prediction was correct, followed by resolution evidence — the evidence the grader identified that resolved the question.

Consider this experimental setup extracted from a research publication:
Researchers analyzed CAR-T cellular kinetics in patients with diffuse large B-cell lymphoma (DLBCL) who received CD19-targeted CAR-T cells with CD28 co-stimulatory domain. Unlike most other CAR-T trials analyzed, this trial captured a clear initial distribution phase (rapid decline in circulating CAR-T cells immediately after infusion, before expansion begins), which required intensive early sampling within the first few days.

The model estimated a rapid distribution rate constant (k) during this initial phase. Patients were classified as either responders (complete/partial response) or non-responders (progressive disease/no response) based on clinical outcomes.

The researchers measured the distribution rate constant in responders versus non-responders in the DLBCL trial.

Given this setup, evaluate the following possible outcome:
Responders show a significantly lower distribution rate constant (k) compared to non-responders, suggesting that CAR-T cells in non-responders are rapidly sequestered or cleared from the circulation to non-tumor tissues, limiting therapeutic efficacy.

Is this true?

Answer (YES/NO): NO